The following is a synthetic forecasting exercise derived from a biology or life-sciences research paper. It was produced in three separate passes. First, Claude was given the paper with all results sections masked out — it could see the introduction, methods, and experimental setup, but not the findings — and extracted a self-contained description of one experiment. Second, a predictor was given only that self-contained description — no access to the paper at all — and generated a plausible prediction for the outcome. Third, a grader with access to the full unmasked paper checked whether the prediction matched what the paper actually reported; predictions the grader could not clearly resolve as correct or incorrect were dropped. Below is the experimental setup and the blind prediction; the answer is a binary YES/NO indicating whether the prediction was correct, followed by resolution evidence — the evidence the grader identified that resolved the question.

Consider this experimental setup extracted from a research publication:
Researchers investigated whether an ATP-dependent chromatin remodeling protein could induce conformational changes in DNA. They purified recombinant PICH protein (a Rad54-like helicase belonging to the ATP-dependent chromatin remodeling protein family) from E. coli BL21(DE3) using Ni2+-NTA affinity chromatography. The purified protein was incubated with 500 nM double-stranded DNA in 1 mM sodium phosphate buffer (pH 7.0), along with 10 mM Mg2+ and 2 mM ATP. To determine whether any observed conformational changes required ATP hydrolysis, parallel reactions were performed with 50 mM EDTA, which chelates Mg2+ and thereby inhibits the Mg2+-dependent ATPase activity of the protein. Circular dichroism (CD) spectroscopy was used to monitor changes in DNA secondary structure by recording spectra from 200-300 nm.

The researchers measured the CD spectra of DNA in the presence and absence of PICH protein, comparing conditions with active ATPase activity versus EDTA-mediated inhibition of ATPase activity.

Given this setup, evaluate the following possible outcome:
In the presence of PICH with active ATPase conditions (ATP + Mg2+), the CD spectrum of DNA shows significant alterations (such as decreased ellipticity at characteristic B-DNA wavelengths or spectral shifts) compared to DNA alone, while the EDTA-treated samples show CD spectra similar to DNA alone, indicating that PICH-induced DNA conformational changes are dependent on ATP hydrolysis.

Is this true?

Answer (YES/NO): YES